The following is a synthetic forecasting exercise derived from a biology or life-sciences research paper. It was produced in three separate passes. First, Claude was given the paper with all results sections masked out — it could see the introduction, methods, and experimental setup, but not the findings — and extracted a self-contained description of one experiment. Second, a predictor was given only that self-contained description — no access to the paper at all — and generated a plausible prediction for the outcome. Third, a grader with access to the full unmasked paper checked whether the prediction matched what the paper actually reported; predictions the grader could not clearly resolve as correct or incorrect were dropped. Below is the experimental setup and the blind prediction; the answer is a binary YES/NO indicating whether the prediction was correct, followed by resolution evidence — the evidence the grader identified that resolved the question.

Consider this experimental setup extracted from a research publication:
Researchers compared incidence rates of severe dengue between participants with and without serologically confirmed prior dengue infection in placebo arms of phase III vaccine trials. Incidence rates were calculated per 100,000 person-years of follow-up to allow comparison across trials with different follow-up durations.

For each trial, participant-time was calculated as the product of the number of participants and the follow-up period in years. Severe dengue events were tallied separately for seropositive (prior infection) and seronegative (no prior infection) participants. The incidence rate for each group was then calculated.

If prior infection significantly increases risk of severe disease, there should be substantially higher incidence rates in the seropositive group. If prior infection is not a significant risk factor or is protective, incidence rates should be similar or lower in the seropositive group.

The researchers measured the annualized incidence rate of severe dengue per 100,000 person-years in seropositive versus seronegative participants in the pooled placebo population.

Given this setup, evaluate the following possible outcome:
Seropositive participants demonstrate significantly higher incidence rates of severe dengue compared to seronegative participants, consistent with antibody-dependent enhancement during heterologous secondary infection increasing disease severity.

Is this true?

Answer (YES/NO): YES